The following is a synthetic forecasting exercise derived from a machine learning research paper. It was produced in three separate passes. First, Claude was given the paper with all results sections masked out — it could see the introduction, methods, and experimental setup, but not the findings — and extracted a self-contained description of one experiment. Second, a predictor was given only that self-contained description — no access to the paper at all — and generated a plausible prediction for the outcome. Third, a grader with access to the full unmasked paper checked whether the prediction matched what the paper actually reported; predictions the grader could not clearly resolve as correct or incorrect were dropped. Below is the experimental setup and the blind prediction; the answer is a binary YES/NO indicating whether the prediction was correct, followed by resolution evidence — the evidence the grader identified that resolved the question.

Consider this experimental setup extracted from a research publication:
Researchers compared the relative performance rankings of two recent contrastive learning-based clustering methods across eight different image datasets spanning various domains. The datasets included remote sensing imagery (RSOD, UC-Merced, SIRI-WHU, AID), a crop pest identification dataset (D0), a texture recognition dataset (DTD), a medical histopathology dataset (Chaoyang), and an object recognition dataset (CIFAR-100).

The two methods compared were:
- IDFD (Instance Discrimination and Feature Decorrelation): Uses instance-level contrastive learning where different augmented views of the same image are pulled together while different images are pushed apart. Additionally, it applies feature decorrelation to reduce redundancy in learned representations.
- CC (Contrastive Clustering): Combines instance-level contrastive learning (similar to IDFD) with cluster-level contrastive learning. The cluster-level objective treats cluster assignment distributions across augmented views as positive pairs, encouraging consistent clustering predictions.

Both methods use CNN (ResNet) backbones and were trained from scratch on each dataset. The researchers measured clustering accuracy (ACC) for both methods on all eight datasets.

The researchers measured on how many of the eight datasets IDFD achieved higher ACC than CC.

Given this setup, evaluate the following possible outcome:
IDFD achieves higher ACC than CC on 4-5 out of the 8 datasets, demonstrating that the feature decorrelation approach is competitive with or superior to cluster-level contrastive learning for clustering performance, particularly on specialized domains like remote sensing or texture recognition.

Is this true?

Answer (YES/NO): NO